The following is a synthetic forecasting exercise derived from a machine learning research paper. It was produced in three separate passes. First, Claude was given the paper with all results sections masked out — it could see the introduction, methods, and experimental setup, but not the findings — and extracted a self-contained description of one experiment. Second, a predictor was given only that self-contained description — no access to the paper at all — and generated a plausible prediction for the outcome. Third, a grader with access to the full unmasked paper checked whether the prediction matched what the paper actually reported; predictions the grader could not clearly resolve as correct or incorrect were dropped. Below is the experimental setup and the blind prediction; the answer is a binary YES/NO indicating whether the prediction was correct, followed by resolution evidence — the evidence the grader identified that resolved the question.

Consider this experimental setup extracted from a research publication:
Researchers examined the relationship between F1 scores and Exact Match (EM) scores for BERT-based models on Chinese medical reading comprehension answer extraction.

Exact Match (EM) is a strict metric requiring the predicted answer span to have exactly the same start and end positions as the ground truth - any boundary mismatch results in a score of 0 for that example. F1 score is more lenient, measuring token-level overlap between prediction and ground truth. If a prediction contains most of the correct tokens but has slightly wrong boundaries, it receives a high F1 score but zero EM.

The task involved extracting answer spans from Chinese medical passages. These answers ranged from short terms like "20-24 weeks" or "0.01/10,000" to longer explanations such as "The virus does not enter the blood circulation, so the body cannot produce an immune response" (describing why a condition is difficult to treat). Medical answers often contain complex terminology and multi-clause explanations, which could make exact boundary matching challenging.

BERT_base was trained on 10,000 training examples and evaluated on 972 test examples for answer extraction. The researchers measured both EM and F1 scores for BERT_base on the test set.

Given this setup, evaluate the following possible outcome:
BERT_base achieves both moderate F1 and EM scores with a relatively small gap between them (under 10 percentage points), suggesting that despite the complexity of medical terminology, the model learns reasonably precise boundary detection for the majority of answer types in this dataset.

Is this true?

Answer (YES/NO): NO